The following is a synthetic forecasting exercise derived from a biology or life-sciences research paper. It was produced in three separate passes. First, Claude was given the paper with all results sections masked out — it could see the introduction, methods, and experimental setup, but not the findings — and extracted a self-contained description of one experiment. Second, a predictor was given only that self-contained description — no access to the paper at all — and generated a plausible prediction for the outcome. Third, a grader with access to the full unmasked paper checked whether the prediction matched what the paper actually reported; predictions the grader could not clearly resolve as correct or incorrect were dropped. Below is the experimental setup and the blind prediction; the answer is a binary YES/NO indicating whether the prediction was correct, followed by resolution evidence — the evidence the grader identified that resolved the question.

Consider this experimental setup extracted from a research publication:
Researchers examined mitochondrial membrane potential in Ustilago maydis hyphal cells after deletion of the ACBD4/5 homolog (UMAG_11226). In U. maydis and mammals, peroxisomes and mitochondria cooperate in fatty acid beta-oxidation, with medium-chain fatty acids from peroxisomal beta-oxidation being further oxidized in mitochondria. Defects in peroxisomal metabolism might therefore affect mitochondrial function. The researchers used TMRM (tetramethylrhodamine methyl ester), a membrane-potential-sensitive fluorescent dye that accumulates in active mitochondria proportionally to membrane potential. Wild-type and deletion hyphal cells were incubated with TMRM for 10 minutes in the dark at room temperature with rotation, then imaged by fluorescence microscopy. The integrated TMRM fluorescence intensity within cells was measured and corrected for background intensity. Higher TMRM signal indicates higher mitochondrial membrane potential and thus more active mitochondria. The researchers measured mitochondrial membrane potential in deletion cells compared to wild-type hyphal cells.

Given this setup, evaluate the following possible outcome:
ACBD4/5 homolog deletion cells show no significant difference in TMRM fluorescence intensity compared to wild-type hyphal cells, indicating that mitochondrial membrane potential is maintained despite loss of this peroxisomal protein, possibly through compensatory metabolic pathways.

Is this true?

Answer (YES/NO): NO